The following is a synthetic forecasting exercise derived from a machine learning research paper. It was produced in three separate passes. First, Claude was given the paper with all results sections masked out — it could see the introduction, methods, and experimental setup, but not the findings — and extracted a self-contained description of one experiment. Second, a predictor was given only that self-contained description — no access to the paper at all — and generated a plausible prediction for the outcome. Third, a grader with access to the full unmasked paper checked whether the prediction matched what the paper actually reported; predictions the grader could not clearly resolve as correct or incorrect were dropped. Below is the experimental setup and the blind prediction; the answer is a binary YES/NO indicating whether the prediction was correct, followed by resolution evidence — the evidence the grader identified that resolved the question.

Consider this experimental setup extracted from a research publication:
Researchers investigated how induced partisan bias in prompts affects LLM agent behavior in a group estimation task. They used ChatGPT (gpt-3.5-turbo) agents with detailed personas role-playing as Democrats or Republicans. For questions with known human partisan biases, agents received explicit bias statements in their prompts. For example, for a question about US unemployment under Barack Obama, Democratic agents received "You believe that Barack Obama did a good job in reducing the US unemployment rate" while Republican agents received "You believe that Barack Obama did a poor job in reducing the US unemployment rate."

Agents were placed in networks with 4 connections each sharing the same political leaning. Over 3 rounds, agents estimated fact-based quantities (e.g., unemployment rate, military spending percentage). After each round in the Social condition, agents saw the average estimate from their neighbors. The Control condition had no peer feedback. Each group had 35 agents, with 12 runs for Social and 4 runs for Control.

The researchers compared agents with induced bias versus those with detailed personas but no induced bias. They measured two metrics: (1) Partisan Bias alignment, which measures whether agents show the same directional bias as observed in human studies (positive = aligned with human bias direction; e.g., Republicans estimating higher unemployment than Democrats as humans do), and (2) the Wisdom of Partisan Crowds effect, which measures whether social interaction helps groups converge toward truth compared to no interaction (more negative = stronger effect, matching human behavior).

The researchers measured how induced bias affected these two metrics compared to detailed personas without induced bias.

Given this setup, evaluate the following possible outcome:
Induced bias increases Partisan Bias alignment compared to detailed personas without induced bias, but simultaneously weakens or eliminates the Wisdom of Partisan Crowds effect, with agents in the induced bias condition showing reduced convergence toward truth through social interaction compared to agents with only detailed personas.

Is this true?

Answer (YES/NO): NO